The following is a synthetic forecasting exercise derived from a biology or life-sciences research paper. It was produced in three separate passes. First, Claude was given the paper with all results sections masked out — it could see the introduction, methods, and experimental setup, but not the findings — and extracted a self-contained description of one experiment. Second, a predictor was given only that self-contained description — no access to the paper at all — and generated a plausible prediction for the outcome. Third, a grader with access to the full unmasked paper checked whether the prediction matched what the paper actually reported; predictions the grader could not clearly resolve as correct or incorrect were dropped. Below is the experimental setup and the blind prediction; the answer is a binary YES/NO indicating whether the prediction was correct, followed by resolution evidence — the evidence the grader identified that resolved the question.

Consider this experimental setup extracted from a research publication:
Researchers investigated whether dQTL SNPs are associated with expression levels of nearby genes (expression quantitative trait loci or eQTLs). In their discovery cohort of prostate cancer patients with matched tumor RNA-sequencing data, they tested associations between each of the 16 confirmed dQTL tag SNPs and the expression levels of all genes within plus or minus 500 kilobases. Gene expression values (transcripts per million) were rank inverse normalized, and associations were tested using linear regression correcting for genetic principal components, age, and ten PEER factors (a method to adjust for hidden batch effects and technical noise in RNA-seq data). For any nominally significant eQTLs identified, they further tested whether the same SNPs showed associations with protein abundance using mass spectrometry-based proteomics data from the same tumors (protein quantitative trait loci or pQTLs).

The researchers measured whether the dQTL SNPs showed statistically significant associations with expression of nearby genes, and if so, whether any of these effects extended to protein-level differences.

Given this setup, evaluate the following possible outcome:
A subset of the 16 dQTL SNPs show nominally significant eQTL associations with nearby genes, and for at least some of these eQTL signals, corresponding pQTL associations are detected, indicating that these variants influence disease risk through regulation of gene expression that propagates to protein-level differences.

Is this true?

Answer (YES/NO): YES